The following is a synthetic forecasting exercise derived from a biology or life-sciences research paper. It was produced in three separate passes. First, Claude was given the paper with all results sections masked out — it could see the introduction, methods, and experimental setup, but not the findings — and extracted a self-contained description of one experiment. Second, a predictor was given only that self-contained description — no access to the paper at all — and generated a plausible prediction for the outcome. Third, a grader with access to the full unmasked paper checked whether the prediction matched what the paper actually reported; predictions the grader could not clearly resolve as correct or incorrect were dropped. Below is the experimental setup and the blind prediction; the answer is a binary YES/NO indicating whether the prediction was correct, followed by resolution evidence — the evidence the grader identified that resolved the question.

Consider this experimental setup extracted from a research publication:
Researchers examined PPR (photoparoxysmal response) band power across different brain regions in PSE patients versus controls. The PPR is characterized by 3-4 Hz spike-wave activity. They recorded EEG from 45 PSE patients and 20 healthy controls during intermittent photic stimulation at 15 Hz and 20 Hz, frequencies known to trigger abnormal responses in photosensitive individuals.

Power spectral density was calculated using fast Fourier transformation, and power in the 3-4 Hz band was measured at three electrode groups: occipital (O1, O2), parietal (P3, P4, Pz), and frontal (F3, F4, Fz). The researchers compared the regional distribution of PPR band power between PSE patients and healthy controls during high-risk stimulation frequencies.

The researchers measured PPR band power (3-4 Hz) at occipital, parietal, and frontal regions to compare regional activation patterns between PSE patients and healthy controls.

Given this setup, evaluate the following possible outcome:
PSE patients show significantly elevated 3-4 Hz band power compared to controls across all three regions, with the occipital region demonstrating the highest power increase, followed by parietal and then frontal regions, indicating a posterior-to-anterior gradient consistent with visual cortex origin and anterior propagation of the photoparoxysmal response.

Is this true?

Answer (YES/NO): NO